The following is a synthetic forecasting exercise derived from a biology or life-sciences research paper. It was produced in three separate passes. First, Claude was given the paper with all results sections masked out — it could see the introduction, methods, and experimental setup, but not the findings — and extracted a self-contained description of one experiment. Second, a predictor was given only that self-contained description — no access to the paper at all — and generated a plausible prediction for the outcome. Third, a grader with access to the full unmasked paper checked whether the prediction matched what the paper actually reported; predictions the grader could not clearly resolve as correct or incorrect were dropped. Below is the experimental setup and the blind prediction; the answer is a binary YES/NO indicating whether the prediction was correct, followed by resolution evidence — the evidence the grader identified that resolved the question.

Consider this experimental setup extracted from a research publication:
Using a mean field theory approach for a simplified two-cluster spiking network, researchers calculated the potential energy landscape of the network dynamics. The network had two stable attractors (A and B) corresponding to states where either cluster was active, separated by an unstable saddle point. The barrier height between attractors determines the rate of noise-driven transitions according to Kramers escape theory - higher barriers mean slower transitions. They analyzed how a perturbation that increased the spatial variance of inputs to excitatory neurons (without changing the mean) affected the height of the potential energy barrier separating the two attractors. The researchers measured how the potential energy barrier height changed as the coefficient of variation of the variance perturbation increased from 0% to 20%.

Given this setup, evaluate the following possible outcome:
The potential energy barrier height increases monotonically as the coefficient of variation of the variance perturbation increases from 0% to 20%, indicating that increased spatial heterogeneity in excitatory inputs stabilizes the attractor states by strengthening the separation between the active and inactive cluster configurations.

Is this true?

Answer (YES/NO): NO